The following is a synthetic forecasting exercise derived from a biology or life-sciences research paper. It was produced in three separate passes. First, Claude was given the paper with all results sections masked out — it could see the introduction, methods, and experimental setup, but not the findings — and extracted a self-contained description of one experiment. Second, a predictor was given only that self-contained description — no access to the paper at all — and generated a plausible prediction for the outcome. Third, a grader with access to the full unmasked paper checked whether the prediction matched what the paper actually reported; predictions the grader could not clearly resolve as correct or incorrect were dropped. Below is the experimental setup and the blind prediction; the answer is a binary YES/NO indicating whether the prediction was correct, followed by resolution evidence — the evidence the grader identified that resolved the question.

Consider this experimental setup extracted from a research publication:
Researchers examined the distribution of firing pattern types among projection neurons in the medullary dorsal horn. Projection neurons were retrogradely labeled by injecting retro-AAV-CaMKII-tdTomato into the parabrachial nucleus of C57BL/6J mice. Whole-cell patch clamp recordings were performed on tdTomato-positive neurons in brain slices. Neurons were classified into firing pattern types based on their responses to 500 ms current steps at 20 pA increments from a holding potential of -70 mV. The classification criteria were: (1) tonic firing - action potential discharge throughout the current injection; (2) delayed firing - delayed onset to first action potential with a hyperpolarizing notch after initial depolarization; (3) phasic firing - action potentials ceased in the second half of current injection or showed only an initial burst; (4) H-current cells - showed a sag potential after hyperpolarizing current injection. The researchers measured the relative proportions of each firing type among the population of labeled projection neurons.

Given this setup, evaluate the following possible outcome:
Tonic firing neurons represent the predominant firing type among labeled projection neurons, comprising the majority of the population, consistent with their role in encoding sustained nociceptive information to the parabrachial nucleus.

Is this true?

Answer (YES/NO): NO